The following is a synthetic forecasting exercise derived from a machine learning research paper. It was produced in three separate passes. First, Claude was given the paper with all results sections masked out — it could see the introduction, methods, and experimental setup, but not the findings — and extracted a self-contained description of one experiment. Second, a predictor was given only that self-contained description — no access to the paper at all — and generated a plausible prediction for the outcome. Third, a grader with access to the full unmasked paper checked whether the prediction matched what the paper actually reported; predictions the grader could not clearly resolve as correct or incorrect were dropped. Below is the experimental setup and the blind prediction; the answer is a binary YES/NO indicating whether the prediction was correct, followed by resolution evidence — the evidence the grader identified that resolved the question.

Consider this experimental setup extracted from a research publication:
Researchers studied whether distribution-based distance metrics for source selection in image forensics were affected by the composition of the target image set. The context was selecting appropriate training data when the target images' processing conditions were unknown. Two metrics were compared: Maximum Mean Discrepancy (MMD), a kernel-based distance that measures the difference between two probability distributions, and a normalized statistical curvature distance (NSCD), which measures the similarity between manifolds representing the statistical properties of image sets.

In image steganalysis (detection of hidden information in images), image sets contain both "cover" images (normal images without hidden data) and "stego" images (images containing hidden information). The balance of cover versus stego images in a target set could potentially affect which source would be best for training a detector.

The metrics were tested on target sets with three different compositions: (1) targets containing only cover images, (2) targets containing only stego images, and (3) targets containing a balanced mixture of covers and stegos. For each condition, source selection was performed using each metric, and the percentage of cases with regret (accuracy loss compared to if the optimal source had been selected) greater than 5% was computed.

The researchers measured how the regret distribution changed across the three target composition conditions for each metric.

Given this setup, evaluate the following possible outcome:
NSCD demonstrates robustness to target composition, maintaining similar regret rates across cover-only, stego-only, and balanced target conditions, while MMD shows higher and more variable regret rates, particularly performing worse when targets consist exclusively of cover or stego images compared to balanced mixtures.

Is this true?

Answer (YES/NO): NO